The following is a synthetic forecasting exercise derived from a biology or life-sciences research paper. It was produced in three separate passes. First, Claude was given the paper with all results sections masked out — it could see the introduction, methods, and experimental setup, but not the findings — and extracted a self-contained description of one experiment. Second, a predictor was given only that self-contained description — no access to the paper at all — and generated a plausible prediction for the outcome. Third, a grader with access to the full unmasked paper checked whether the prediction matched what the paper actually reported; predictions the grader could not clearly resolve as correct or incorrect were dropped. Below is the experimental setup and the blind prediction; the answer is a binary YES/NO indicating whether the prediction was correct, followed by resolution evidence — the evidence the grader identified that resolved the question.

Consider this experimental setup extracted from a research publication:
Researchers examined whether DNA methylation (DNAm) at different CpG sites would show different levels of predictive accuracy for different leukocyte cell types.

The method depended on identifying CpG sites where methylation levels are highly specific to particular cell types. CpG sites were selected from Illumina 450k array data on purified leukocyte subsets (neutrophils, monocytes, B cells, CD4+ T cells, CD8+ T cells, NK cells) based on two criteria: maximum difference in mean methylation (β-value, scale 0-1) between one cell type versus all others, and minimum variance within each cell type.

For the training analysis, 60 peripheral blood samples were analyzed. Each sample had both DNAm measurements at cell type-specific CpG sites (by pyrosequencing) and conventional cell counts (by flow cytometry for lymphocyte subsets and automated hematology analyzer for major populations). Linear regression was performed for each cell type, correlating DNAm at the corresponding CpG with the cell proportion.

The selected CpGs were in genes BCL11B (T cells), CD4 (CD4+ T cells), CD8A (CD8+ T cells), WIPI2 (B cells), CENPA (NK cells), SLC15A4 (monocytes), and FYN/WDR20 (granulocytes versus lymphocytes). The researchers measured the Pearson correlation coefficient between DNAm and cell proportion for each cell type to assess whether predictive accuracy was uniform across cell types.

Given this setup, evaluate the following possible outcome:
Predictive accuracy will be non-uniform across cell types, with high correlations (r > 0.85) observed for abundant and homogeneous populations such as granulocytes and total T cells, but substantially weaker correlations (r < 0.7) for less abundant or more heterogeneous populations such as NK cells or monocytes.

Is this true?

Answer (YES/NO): NO